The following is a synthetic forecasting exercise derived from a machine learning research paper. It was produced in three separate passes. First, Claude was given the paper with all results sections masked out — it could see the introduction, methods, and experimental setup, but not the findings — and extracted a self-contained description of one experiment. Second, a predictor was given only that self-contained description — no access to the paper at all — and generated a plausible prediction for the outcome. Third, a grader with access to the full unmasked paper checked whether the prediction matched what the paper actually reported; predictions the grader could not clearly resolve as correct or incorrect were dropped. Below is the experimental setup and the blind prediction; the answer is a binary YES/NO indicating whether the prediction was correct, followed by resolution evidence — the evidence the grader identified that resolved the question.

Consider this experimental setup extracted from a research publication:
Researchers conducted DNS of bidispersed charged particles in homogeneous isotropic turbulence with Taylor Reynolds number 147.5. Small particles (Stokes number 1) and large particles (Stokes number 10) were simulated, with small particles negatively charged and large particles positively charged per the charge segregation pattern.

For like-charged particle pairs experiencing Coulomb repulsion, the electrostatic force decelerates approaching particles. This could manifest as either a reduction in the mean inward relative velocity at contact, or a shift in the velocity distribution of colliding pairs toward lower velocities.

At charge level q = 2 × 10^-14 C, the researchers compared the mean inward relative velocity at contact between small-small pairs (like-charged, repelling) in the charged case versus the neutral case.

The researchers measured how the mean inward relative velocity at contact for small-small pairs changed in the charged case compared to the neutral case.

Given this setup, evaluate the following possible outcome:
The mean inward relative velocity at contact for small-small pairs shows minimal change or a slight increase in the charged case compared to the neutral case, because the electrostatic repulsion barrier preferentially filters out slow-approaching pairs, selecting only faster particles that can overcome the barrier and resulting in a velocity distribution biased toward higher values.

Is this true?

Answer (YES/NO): NO